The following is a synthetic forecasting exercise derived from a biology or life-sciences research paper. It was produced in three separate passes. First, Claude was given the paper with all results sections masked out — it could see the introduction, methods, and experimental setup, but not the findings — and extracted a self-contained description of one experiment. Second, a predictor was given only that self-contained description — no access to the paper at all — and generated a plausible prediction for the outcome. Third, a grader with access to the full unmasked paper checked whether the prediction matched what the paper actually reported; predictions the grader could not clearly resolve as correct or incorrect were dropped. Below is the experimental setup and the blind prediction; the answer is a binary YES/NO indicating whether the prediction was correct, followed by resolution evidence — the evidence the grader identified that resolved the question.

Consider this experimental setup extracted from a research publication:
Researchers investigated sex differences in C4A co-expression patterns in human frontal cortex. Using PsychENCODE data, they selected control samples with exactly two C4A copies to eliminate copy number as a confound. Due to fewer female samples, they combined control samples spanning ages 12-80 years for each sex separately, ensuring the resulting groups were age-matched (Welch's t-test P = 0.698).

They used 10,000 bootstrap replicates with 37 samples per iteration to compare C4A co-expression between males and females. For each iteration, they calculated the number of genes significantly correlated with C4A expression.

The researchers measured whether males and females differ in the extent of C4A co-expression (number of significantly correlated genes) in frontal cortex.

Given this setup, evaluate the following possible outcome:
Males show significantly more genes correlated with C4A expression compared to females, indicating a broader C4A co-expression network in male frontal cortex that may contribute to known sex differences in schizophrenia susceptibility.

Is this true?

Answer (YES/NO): YES